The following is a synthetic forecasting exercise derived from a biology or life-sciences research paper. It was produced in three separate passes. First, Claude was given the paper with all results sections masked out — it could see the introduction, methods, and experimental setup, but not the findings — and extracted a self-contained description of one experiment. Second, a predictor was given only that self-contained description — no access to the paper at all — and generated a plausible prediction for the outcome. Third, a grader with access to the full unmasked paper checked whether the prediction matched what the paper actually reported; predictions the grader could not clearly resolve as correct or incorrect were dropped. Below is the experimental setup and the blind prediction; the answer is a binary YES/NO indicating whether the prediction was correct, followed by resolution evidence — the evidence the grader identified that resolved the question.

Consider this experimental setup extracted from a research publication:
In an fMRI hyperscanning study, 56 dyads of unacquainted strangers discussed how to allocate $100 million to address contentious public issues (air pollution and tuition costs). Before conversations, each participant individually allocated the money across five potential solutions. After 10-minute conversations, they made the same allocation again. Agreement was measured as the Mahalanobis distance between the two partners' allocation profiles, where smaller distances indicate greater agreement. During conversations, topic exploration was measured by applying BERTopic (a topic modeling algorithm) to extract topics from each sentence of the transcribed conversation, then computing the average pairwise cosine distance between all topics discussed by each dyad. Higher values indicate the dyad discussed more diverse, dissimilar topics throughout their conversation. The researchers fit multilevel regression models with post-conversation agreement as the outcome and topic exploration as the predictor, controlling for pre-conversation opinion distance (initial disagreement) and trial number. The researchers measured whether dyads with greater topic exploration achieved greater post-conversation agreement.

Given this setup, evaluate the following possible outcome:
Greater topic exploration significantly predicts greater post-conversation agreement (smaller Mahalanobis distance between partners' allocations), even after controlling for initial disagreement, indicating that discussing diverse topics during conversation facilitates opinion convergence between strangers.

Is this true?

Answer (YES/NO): NO